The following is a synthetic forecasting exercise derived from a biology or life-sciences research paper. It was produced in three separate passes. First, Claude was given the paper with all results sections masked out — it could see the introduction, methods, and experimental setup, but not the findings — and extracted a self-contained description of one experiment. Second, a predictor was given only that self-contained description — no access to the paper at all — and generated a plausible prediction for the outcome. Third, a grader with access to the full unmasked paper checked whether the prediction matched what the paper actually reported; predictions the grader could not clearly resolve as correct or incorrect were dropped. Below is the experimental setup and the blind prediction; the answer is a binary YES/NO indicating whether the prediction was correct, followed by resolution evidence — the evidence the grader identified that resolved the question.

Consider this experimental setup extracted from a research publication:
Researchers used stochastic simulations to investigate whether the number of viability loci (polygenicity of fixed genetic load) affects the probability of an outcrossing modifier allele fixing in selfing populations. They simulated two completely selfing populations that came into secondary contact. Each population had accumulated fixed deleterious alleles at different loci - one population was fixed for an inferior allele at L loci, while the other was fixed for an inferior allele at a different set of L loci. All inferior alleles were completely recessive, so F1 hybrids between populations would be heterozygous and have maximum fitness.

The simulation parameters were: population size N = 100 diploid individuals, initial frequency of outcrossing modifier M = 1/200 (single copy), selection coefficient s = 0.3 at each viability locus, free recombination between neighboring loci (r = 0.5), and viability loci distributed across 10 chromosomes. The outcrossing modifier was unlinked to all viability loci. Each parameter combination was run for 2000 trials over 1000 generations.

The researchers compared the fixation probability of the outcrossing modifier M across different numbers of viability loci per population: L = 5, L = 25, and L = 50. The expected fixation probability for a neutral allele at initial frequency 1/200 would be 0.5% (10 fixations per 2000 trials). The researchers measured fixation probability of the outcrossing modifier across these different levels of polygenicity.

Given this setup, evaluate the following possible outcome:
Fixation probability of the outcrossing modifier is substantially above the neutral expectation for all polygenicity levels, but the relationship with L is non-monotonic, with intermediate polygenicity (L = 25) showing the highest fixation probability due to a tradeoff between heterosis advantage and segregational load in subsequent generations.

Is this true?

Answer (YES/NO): NO